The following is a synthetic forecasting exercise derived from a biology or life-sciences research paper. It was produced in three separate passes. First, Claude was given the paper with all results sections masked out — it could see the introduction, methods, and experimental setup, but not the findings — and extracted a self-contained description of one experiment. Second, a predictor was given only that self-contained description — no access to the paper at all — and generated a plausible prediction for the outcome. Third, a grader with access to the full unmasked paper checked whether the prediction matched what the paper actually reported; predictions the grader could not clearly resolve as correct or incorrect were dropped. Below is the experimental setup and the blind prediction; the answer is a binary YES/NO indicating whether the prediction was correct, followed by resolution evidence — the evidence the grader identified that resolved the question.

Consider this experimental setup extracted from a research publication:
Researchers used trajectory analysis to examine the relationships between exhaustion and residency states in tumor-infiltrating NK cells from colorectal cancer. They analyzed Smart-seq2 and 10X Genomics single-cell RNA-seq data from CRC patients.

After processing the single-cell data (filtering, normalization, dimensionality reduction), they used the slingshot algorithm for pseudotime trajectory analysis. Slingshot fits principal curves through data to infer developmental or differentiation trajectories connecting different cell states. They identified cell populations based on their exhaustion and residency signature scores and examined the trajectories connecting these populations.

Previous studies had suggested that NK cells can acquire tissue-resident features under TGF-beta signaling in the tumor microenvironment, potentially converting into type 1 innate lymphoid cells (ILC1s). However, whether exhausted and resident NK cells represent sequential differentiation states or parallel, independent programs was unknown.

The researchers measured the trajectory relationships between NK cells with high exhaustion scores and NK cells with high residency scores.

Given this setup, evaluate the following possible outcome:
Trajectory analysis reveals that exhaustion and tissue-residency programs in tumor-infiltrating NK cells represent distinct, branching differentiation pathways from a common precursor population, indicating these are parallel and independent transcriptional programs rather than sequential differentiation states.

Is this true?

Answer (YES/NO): NO